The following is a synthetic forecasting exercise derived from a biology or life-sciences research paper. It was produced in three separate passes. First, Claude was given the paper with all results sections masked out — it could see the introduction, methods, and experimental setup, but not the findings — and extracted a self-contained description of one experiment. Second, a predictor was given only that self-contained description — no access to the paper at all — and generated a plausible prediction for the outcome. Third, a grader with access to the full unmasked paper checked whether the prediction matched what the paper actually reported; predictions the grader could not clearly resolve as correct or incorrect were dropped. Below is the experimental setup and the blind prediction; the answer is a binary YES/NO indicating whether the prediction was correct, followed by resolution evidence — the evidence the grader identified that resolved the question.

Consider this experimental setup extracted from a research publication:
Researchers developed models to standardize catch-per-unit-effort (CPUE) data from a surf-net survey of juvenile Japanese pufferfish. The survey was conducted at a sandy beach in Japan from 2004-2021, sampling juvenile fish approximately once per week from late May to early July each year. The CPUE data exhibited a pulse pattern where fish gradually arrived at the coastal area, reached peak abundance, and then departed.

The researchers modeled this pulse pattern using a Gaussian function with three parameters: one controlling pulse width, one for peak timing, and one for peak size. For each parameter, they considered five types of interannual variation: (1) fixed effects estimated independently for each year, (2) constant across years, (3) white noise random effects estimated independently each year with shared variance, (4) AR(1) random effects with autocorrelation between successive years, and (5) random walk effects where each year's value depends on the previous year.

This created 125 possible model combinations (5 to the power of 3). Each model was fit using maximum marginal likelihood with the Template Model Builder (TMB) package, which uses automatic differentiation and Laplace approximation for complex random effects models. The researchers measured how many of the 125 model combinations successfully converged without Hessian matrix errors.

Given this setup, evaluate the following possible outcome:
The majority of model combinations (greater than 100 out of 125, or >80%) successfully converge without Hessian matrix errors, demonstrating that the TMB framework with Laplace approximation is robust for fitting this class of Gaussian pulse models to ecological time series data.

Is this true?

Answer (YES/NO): NO